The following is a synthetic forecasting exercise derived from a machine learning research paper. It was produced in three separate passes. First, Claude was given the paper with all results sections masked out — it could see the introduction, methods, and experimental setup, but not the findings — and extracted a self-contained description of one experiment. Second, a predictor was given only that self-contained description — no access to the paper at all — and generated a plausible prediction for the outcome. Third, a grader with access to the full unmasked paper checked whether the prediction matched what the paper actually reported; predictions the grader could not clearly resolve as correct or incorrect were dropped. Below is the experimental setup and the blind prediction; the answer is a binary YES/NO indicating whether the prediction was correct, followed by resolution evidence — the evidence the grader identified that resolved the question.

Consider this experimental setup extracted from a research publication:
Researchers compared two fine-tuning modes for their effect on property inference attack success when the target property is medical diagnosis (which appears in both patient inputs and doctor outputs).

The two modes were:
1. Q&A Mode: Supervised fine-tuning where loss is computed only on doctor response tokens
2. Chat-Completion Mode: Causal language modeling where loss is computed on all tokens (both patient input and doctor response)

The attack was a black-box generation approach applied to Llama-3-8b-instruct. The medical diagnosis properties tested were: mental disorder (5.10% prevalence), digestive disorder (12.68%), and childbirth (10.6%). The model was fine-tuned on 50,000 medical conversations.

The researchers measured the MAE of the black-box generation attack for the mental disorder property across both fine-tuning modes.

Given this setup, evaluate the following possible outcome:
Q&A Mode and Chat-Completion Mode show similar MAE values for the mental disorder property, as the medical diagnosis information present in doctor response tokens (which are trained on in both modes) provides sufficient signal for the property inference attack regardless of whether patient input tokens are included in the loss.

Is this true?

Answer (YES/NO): NO